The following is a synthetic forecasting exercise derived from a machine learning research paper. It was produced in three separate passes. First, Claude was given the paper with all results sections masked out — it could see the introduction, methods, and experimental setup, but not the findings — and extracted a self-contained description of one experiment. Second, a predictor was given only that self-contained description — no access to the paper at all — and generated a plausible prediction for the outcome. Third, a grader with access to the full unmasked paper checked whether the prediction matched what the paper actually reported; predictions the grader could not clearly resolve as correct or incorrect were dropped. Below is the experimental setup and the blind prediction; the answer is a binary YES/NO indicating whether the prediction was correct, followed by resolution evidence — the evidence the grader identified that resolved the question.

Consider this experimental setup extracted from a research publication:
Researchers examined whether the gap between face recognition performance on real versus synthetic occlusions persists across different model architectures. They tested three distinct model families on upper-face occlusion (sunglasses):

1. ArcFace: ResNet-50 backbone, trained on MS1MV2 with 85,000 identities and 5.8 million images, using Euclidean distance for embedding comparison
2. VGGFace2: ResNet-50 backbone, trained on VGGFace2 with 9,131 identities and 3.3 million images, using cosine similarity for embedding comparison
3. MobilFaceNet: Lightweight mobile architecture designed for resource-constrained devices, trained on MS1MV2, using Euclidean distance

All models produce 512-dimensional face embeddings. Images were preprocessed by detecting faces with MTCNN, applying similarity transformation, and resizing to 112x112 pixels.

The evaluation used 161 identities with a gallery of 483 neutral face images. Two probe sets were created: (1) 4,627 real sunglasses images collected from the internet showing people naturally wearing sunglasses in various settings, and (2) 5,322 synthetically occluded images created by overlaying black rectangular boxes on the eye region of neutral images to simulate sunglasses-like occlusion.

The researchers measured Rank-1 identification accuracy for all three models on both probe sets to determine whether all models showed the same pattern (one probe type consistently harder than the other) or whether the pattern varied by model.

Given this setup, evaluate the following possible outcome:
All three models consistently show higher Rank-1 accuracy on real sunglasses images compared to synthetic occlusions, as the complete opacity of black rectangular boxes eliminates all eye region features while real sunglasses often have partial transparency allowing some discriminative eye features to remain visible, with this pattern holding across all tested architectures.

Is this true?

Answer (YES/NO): NO